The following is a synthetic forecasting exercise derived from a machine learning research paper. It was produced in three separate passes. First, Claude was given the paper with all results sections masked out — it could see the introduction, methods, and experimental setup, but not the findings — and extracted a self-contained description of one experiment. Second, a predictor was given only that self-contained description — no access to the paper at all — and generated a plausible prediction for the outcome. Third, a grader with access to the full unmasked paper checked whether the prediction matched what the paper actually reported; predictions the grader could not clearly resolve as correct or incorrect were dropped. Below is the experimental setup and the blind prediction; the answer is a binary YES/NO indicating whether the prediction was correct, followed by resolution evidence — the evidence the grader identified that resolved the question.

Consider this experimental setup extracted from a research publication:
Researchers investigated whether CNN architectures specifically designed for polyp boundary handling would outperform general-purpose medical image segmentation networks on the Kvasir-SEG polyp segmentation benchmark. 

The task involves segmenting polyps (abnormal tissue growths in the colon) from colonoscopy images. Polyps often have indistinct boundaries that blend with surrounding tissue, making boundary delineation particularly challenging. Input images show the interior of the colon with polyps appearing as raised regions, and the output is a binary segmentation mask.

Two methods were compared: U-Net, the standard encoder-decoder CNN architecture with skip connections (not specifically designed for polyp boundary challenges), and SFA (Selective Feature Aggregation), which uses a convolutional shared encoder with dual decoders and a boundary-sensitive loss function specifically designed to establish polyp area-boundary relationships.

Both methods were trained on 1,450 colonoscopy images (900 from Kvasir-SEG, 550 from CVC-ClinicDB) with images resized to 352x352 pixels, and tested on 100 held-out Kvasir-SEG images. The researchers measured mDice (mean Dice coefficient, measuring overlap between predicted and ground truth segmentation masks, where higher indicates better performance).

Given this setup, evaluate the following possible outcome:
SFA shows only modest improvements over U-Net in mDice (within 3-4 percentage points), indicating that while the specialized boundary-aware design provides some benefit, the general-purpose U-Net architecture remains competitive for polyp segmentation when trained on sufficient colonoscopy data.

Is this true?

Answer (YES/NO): NO